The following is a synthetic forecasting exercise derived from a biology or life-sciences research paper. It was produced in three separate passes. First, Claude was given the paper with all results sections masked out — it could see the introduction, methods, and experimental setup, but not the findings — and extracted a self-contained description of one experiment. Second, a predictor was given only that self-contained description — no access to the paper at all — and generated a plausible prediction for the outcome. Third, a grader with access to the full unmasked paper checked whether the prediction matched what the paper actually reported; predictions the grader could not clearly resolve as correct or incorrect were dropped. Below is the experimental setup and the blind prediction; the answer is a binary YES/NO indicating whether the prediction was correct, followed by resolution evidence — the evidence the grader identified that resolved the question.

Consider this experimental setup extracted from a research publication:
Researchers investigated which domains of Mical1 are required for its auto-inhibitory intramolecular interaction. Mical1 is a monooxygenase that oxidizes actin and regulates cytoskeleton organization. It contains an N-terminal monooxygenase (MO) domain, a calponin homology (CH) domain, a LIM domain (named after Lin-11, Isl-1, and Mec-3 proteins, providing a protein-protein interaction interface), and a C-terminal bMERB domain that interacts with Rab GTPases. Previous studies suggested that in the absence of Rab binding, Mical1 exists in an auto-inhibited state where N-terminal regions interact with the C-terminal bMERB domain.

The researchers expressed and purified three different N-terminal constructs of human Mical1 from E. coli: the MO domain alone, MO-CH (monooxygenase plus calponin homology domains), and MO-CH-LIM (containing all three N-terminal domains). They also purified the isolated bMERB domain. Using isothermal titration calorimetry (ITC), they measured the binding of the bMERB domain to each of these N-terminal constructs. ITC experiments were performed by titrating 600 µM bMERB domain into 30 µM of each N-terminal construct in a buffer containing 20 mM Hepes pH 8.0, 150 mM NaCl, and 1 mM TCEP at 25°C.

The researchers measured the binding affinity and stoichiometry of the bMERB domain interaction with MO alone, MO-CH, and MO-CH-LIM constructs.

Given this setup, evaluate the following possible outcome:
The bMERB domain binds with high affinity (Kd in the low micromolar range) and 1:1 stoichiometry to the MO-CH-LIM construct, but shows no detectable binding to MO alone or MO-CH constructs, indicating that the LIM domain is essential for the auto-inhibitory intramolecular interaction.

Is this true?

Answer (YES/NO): YES